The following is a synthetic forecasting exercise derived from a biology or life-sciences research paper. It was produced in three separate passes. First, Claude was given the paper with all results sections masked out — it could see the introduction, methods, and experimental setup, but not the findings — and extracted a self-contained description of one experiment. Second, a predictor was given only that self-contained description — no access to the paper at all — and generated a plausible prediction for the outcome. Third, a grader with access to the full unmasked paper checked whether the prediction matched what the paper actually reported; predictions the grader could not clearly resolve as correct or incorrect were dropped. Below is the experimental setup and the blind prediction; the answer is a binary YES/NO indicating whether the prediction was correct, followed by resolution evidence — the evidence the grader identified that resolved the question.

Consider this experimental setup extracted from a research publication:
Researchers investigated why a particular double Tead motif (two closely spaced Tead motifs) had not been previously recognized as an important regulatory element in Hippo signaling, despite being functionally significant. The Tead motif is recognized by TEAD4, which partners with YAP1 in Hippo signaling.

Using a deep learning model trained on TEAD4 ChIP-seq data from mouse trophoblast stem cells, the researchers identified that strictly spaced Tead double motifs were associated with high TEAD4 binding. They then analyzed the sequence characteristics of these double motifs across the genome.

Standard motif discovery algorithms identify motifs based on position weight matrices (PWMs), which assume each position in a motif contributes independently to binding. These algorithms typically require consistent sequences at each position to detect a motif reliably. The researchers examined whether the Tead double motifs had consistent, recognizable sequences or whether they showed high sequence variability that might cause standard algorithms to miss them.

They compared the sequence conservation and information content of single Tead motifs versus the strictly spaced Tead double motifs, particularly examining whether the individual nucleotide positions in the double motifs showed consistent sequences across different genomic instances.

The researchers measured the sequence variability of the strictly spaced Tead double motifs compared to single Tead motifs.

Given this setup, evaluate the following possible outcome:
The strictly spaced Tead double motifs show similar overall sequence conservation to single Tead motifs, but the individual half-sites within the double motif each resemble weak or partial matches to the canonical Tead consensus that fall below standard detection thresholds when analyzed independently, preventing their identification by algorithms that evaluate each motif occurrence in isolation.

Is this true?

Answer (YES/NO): NO